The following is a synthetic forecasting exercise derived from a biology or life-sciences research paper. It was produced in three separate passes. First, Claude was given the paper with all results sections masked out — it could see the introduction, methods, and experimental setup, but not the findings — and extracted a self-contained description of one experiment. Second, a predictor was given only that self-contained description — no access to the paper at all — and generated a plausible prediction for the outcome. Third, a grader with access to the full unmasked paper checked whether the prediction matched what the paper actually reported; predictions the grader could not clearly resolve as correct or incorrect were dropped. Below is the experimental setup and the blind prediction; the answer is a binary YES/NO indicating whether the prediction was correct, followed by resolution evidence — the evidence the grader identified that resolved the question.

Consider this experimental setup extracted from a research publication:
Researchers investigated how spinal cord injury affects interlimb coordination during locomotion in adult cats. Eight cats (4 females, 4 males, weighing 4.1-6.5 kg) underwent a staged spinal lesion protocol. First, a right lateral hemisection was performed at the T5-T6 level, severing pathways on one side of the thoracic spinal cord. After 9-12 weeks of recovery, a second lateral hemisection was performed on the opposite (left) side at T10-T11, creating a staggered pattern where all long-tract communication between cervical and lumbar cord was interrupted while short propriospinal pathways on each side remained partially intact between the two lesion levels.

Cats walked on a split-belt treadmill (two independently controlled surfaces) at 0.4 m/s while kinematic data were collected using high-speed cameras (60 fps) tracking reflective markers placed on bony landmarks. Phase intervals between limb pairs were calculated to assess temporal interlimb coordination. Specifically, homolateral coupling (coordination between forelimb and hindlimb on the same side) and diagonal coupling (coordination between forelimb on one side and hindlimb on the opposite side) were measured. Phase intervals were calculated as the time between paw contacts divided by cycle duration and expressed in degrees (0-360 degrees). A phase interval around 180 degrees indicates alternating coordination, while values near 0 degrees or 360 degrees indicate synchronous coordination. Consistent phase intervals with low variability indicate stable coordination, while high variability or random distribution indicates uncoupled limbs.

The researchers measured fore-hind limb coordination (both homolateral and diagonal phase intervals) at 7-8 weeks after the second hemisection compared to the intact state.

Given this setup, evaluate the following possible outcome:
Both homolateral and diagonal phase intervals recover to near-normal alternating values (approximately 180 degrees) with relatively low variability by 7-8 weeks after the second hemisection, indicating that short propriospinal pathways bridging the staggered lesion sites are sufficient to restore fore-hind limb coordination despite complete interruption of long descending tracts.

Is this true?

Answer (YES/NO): NO